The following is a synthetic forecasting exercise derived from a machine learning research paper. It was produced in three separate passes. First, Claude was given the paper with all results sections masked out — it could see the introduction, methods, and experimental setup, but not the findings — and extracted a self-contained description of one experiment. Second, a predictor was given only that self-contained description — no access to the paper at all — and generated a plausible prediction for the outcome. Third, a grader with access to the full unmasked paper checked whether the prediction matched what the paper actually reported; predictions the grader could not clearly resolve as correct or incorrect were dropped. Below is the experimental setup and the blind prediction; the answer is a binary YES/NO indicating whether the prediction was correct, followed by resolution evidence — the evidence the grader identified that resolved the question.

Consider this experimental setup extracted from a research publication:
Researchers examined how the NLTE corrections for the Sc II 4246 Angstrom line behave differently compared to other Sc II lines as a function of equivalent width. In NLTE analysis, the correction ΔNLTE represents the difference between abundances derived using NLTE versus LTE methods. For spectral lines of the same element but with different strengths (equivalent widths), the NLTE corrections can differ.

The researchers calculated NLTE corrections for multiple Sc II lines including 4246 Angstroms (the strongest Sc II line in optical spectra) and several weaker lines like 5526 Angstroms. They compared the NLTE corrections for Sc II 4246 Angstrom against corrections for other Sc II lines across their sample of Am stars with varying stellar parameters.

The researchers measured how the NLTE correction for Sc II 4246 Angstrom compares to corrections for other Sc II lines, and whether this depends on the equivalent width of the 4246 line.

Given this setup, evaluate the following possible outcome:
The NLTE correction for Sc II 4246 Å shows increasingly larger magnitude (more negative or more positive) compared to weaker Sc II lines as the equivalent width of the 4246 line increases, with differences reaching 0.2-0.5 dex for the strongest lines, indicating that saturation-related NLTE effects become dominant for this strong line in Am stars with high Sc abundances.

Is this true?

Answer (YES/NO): NO